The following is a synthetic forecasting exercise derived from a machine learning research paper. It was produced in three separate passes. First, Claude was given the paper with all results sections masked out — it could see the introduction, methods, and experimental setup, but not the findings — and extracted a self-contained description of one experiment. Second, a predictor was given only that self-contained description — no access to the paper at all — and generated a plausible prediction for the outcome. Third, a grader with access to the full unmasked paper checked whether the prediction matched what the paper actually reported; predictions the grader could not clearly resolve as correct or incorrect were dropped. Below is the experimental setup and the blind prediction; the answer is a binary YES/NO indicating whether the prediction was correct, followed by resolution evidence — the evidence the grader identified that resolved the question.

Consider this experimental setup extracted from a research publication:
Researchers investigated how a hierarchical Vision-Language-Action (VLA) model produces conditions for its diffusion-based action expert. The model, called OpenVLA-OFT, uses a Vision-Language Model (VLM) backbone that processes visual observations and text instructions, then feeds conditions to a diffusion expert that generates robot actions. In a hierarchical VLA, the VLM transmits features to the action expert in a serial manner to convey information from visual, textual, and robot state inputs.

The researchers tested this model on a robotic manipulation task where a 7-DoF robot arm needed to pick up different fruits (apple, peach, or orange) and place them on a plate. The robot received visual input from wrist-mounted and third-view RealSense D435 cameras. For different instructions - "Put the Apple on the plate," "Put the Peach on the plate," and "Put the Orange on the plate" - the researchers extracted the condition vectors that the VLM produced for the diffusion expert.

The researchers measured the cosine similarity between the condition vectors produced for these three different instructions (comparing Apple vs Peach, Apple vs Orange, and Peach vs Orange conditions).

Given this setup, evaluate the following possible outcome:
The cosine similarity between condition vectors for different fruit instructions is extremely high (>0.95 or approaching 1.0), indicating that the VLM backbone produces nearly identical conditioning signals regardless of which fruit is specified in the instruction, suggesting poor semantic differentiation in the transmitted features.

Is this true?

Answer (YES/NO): YES